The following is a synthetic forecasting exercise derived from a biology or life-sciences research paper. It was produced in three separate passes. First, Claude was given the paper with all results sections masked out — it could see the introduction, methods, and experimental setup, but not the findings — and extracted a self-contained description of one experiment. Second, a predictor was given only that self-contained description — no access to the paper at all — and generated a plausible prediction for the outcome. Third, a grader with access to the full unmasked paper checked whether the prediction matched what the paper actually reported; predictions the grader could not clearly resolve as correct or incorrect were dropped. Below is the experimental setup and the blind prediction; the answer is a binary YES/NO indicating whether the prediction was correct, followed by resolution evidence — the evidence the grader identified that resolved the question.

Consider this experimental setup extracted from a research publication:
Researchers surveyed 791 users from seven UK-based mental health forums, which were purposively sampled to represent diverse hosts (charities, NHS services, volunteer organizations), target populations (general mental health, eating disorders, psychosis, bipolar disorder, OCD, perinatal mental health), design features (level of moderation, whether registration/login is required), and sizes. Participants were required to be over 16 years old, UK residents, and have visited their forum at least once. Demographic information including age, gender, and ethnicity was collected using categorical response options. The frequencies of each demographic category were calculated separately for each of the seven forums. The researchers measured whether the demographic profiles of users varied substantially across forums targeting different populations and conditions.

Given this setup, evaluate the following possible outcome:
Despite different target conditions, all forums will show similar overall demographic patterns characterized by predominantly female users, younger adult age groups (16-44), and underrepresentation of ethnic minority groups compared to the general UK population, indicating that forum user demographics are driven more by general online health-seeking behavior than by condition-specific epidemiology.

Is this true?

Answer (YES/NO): NO